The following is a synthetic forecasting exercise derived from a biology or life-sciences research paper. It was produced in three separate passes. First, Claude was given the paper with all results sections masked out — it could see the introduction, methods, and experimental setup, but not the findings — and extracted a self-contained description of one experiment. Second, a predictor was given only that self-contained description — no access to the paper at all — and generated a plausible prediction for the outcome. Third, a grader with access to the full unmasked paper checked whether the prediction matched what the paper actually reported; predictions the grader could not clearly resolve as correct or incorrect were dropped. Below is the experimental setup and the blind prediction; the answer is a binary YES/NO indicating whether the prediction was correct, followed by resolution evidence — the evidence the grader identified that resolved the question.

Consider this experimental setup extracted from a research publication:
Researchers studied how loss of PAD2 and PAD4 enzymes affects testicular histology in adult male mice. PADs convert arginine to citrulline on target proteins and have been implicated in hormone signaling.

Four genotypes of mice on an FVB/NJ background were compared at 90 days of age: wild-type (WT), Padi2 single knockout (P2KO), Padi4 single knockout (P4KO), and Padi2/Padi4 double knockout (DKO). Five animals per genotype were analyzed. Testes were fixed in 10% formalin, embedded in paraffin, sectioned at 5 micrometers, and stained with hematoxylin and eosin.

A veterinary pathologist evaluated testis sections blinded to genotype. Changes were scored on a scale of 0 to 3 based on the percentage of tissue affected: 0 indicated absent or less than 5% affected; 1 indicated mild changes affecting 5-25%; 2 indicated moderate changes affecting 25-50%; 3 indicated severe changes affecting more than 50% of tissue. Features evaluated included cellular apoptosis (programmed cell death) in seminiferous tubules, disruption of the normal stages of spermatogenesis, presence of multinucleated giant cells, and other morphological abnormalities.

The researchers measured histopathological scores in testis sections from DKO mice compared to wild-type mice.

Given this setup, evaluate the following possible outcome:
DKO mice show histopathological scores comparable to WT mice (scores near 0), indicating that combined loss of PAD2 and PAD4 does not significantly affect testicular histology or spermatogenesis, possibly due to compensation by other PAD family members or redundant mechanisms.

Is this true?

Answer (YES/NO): NO